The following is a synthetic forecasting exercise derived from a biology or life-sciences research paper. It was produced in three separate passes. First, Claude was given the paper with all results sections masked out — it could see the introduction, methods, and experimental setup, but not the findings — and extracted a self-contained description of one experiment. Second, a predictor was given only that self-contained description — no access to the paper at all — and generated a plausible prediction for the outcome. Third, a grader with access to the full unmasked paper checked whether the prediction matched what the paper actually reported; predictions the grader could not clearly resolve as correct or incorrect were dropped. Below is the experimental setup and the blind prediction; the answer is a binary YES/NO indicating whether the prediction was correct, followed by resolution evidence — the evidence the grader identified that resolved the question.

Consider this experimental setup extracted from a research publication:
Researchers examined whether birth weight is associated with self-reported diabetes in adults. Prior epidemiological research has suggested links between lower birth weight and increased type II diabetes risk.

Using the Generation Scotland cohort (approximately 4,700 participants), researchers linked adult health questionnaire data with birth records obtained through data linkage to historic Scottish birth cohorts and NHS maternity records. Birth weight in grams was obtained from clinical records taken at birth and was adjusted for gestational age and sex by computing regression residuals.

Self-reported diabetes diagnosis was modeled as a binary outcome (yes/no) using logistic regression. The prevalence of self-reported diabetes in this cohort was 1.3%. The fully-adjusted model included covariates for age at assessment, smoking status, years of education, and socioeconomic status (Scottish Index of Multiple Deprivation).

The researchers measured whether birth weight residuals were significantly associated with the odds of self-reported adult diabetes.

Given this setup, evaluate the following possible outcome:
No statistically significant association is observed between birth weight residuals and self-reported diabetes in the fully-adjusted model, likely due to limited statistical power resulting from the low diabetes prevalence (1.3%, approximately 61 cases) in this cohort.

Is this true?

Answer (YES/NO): YES